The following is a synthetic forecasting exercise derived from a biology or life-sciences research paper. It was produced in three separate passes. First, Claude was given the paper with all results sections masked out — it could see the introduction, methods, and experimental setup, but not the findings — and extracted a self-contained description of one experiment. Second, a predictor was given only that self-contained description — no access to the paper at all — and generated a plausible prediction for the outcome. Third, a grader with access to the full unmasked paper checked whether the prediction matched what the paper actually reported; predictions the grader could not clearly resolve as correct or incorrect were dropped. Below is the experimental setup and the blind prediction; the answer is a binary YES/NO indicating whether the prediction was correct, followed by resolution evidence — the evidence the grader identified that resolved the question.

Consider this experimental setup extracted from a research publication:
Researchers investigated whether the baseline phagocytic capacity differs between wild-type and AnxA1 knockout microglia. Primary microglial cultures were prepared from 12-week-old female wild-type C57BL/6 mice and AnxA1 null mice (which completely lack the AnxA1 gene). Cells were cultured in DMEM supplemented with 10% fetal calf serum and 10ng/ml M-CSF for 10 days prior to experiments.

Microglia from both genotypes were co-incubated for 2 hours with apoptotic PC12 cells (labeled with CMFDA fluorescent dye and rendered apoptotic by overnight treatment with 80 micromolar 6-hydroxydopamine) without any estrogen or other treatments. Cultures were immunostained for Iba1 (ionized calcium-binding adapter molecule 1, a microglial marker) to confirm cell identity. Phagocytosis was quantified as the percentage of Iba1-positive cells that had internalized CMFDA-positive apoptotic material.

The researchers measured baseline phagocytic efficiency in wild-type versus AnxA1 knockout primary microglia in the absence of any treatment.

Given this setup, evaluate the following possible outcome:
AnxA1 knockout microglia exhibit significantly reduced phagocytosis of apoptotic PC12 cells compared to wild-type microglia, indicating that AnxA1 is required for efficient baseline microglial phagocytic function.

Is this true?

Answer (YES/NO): YES